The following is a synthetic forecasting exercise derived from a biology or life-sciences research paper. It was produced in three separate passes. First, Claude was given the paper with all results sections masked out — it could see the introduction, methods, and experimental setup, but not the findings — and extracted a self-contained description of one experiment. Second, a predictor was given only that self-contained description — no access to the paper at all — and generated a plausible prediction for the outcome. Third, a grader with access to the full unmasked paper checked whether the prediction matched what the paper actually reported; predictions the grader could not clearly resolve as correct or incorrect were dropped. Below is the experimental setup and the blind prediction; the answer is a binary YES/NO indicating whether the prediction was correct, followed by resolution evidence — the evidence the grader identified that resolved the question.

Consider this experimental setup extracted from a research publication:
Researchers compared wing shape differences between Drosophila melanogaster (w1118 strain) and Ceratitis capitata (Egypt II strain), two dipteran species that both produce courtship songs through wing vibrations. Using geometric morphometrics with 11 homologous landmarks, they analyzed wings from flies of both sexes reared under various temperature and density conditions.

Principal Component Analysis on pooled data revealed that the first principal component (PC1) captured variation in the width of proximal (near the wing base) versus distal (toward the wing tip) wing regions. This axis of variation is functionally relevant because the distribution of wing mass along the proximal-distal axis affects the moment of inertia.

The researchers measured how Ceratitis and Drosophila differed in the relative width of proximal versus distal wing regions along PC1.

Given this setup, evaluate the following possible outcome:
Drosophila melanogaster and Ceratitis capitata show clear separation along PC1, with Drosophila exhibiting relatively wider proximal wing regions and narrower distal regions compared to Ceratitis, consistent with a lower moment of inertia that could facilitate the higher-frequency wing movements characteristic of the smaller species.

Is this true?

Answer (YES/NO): NO